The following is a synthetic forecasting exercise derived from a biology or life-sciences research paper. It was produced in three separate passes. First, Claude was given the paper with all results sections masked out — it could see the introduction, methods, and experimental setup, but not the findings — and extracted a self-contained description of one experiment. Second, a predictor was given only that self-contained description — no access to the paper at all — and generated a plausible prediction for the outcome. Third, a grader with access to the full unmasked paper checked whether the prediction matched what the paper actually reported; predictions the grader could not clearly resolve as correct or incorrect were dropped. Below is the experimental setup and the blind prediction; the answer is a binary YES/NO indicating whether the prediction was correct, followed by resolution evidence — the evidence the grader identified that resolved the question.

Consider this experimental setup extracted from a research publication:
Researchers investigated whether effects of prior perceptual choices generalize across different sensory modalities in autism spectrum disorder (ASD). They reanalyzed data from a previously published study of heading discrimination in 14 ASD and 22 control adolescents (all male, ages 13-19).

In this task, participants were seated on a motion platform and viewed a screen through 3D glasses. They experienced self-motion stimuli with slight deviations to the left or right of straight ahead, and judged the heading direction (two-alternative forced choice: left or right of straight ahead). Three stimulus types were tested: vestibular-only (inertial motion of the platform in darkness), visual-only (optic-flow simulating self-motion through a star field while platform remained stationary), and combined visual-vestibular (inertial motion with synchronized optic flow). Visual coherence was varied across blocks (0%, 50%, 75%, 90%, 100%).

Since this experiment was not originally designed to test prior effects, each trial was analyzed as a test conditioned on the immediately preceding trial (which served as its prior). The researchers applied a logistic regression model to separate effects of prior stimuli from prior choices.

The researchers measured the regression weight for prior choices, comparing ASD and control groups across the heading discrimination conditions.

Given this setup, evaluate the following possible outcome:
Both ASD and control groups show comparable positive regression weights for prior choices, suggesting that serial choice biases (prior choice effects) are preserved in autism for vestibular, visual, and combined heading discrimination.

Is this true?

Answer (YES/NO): NO